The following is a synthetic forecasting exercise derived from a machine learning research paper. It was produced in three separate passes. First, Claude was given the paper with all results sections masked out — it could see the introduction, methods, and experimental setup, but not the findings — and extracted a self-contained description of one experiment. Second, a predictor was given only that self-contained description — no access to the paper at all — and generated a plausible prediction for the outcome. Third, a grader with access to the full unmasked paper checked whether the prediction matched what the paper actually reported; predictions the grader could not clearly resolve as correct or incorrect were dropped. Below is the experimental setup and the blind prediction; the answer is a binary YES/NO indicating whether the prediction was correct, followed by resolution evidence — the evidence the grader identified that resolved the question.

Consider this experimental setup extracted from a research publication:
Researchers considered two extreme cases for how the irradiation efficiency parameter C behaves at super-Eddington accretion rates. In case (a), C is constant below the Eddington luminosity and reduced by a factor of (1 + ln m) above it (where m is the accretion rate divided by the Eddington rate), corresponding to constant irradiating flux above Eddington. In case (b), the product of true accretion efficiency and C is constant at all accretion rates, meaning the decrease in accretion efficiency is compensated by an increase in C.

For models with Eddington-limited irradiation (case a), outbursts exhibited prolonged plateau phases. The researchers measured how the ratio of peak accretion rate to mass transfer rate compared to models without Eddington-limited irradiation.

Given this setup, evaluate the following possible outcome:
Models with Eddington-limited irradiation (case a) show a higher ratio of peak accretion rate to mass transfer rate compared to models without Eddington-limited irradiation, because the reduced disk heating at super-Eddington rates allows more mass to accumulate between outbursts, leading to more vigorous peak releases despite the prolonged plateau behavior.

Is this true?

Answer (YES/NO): NO